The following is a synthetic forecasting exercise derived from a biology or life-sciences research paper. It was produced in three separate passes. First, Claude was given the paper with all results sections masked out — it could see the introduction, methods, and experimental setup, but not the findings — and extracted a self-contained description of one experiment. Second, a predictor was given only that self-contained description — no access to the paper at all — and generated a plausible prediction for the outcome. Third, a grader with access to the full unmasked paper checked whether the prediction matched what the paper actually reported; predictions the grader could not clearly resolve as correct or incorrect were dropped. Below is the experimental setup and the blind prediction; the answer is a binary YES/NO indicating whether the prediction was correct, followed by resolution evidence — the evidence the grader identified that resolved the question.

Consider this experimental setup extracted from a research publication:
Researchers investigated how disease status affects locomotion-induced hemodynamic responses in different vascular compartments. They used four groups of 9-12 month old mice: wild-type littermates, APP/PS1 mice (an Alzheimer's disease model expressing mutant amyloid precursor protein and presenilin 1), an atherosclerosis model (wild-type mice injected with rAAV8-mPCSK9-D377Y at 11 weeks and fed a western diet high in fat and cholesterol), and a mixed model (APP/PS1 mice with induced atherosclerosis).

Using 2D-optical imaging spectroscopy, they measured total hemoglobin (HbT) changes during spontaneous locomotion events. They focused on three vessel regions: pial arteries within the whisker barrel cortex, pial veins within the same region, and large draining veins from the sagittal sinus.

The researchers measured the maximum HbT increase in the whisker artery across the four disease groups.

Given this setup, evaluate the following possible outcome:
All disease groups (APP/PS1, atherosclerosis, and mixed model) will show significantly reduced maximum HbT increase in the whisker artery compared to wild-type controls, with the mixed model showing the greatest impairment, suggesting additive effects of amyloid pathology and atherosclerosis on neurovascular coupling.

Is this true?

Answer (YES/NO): NO